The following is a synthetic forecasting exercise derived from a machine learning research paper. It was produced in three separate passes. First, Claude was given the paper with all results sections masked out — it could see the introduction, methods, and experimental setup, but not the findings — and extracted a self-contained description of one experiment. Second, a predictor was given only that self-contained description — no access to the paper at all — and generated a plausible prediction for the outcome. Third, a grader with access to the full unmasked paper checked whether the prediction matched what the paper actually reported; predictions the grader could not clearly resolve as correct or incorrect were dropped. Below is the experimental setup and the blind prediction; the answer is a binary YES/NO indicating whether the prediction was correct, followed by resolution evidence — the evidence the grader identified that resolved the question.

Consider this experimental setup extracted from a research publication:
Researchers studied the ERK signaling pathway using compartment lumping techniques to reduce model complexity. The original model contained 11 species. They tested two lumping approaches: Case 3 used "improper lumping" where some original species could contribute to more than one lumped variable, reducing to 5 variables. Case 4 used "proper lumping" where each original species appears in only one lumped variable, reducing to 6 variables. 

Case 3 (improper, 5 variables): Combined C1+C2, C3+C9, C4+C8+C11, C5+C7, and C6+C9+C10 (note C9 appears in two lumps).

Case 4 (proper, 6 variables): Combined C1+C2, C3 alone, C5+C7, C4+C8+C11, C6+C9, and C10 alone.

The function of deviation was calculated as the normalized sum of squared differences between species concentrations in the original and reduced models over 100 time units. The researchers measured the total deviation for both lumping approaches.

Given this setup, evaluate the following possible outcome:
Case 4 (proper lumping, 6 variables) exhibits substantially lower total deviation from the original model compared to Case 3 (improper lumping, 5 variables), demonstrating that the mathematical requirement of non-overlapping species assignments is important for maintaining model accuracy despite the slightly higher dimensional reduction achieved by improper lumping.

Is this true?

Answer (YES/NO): NO